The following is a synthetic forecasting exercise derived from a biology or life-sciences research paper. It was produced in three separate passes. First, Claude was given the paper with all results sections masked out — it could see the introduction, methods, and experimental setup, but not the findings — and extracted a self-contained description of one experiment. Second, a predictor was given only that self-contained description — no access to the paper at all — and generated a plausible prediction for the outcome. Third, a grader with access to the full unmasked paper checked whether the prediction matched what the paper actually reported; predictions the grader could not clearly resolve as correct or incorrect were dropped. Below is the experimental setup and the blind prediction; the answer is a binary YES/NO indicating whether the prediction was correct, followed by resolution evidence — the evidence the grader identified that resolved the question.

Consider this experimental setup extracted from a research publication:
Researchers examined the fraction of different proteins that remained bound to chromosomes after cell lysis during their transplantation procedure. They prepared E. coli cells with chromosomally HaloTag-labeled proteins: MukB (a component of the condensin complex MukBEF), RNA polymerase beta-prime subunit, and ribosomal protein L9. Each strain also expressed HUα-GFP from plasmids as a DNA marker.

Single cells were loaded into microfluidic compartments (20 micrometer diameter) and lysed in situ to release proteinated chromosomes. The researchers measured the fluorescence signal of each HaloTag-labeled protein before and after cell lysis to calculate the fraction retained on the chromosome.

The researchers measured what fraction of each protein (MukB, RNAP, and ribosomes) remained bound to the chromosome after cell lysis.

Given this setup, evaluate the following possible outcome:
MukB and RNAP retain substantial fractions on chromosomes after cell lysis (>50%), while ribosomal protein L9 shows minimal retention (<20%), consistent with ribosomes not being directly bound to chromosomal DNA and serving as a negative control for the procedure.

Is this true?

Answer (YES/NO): NO